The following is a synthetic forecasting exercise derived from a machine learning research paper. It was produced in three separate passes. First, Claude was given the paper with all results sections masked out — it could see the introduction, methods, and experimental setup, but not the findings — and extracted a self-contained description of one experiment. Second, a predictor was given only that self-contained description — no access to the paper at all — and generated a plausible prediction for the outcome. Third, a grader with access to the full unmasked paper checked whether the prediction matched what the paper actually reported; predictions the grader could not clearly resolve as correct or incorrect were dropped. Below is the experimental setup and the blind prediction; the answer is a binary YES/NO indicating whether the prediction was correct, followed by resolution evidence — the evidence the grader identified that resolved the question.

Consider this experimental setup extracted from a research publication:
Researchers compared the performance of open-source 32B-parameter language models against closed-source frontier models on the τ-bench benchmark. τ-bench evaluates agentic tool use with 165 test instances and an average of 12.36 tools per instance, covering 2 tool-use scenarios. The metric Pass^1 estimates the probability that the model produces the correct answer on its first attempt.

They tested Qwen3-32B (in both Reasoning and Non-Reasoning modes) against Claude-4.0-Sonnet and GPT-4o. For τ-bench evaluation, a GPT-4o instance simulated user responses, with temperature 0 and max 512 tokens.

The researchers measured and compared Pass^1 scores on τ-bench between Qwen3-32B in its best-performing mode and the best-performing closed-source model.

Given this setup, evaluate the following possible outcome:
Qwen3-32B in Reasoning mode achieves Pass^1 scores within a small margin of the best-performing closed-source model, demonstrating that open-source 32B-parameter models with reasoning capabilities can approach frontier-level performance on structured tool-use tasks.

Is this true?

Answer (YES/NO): NO